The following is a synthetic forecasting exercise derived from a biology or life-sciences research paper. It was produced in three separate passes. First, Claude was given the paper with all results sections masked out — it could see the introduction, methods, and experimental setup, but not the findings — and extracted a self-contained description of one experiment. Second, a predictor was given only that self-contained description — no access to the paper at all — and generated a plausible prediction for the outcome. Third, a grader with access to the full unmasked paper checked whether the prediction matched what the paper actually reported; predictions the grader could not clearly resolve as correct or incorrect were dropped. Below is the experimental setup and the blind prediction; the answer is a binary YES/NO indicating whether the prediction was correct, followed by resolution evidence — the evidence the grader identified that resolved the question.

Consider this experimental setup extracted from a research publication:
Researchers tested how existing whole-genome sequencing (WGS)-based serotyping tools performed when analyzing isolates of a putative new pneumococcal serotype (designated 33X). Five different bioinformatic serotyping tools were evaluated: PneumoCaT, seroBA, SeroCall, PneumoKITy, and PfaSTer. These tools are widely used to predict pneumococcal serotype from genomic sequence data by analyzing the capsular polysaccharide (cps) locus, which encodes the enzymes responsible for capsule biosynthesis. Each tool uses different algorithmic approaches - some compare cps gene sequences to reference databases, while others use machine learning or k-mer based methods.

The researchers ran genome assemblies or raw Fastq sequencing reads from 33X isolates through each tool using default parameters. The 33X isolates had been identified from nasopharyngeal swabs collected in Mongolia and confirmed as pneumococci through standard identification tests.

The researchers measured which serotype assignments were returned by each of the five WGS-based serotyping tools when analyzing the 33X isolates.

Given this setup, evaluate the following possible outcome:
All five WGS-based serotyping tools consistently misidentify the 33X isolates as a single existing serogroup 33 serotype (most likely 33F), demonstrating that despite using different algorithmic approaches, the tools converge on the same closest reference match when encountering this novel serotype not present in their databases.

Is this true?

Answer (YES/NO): NO